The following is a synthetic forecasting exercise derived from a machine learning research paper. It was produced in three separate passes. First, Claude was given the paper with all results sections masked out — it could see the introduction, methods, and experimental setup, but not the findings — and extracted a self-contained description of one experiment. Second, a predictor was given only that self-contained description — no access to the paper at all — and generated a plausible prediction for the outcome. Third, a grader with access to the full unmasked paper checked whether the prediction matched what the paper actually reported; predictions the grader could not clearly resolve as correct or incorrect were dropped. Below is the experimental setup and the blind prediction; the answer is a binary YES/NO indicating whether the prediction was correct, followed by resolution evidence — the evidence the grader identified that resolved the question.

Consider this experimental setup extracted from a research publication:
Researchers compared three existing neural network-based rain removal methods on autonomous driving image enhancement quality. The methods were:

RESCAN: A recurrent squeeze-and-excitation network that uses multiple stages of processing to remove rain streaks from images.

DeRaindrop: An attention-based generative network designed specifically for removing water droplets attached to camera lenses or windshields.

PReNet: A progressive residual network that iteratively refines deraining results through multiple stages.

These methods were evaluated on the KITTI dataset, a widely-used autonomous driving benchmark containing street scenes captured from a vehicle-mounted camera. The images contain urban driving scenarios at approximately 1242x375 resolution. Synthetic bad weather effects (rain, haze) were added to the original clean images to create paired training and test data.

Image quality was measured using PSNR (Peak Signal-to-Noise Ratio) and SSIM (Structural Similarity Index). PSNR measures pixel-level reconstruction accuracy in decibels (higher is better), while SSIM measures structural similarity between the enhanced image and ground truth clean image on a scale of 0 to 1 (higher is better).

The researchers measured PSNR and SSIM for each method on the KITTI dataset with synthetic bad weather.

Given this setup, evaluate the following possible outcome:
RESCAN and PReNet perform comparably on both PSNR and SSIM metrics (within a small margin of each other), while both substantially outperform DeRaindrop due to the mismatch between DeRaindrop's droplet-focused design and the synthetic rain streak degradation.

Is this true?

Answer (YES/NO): NO